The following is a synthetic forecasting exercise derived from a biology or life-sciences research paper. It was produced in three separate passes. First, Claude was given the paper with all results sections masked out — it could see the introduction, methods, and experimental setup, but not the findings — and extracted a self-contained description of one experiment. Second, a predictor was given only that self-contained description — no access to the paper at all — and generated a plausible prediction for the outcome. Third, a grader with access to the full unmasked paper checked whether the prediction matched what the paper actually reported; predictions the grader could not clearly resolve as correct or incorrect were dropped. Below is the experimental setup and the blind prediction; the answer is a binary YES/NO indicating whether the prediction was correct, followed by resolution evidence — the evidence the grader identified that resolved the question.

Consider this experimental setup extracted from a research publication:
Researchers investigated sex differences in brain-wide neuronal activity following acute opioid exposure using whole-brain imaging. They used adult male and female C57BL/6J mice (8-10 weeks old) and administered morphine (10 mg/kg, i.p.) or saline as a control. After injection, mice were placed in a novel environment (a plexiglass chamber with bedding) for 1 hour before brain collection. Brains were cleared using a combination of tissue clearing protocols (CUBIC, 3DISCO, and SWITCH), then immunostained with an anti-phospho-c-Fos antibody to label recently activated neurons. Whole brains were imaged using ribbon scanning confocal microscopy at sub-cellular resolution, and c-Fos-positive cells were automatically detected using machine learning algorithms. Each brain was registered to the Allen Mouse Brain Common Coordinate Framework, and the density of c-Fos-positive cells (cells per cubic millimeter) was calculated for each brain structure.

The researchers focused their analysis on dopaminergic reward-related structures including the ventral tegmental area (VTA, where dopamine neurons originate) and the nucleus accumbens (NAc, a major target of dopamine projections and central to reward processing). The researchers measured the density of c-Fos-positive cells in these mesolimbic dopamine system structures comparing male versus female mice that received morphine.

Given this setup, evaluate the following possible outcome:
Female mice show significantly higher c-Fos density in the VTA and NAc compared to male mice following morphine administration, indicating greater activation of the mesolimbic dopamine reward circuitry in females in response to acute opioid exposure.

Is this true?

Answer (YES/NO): NO